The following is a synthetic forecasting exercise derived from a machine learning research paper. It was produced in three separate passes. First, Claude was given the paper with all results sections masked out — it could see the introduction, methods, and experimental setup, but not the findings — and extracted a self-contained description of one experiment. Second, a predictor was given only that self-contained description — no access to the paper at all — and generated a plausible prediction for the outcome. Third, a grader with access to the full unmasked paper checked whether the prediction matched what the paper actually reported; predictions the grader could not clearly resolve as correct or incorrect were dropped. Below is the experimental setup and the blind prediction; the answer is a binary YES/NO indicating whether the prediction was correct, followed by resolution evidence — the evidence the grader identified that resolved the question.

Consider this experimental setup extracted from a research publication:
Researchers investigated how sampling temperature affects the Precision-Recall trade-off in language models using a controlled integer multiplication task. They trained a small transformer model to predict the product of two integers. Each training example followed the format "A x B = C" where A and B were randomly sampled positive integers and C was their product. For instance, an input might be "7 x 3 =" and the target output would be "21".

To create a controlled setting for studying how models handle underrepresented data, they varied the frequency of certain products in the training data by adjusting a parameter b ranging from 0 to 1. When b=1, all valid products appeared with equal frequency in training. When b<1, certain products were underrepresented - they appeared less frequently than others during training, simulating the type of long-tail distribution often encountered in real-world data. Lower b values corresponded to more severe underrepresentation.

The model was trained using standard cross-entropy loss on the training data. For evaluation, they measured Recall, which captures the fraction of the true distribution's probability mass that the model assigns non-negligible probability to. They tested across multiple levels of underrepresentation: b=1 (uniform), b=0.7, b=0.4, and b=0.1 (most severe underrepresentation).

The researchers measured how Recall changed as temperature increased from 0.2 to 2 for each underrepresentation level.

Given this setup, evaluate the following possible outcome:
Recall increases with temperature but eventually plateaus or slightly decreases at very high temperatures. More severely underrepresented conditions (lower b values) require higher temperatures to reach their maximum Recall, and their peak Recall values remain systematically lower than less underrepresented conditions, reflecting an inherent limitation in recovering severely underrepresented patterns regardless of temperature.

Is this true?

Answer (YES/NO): NO